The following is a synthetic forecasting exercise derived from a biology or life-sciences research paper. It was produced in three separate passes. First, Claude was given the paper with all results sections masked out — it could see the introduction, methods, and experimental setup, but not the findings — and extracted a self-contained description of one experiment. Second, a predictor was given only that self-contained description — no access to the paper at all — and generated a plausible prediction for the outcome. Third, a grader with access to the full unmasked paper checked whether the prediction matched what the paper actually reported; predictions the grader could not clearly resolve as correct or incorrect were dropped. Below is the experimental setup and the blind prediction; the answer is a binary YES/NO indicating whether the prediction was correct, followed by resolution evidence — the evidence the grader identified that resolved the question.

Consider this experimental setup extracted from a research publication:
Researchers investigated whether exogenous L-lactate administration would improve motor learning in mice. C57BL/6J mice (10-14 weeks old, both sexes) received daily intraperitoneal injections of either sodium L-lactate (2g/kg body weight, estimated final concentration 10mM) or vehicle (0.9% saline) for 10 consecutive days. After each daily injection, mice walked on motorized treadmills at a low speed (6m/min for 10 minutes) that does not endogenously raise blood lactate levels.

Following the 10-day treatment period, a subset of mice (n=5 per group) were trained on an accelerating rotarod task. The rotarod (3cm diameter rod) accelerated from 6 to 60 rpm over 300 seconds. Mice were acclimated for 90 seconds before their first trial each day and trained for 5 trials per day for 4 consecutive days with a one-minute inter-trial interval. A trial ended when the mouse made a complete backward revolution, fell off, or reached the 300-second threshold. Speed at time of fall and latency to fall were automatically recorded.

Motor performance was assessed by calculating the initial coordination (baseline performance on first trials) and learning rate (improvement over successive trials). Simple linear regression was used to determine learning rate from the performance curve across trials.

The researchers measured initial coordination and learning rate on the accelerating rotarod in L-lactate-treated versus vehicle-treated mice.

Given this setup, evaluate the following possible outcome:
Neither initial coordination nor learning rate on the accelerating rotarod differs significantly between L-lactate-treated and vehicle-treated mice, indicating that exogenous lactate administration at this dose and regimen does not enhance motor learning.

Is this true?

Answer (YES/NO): YES